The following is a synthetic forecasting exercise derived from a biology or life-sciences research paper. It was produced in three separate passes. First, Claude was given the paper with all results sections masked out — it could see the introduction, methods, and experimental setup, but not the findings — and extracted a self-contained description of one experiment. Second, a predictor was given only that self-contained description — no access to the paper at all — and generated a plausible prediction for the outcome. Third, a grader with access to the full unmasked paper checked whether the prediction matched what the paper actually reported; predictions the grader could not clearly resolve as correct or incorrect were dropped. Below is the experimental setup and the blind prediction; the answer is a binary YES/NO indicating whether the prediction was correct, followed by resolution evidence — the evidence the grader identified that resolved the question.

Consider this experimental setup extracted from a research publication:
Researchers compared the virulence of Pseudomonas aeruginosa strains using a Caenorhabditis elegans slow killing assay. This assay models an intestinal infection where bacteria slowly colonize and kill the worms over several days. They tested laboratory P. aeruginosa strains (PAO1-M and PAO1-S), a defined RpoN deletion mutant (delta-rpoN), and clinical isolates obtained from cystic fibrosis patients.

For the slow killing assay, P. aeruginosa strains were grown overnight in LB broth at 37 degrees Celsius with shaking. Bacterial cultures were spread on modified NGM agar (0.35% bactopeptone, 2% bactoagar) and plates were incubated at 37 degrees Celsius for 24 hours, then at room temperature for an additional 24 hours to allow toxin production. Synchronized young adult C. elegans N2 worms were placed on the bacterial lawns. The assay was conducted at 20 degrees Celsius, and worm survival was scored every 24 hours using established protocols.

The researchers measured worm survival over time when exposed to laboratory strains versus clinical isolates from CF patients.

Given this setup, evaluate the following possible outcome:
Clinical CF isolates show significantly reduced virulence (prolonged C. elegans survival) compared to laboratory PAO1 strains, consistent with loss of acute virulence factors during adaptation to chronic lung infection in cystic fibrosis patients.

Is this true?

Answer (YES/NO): NO